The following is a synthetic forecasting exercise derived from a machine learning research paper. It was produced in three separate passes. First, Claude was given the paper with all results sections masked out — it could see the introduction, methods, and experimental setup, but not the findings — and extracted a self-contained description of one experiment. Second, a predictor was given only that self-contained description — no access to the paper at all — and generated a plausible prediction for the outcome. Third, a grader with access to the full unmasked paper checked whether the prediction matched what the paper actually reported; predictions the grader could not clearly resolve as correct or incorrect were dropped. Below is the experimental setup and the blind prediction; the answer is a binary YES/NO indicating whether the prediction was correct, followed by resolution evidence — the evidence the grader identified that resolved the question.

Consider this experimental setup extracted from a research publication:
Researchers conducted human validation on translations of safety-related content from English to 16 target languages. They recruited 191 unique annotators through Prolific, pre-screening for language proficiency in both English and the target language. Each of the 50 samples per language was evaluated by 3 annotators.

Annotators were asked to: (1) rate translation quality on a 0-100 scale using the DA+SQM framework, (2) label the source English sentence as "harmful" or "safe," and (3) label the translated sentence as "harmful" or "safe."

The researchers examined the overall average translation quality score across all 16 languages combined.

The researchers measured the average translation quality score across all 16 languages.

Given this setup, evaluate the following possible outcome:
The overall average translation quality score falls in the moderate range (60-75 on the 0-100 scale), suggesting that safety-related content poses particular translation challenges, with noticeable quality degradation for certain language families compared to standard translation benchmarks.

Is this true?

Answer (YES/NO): NO